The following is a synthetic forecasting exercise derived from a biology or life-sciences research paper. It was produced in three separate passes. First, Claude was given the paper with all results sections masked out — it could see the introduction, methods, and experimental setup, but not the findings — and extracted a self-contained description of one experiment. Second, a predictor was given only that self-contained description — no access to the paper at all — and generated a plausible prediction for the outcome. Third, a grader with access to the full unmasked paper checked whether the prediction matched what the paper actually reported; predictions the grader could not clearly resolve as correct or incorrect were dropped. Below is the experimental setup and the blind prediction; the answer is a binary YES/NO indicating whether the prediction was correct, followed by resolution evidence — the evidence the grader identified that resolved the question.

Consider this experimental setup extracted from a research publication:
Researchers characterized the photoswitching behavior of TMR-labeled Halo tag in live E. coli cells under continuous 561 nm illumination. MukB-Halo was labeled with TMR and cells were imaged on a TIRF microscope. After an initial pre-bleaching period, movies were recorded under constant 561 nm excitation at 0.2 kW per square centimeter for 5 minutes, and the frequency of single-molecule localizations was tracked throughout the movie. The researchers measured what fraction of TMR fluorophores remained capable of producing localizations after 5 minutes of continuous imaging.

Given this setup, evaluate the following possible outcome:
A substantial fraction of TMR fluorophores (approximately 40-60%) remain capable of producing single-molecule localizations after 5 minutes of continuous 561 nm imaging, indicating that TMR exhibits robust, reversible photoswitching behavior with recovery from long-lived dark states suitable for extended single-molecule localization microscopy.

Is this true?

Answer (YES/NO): YES